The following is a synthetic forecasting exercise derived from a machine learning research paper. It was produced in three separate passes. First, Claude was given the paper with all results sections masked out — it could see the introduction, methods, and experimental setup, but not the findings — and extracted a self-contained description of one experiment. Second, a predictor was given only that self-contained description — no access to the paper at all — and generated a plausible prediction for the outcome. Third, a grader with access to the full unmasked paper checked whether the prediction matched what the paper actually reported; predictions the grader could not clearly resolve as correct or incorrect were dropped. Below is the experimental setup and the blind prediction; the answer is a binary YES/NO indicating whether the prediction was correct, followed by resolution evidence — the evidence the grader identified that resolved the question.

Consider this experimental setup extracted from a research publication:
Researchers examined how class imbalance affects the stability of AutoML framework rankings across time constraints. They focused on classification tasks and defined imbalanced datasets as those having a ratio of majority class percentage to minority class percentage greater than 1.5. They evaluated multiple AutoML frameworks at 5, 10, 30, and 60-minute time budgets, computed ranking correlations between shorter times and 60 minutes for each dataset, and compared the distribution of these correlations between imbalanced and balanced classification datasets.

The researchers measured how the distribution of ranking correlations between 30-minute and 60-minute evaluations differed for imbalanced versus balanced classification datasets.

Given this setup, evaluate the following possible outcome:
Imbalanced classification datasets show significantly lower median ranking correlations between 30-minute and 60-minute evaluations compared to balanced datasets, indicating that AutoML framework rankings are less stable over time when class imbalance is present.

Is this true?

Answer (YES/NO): NO